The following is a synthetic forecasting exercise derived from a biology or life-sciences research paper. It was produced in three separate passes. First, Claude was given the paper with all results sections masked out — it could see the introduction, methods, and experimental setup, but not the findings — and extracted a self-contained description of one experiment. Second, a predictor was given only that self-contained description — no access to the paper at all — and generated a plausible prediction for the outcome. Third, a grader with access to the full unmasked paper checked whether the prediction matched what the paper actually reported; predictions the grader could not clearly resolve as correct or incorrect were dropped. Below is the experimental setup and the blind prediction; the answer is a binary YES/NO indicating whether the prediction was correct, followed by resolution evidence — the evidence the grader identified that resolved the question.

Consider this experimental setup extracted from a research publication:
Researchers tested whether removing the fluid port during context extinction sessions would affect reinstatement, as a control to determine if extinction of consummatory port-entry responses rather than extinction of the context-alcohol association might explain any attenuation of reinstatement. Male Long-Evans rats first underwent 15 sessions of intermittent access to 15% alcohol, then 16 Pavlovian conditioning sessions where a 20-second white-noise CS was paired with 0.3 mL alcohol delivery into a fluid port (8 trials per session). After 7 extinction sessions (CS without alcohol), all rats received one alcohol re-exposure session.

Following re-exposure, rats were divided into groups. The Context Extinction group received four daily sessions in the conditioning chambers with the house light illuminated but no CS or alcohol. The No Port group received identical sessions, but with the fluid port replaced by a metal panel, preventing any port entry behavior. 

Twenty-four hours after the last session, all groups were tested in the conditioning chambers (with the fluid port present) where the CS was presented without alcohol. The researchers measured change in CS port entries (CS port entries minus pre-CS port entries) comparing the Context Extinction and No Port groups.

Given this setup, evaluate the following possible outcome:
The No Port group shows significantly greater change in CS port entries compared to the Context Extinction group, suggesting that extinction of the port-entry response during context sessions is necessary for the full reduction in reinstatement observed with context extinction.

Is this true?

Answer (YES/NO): NO